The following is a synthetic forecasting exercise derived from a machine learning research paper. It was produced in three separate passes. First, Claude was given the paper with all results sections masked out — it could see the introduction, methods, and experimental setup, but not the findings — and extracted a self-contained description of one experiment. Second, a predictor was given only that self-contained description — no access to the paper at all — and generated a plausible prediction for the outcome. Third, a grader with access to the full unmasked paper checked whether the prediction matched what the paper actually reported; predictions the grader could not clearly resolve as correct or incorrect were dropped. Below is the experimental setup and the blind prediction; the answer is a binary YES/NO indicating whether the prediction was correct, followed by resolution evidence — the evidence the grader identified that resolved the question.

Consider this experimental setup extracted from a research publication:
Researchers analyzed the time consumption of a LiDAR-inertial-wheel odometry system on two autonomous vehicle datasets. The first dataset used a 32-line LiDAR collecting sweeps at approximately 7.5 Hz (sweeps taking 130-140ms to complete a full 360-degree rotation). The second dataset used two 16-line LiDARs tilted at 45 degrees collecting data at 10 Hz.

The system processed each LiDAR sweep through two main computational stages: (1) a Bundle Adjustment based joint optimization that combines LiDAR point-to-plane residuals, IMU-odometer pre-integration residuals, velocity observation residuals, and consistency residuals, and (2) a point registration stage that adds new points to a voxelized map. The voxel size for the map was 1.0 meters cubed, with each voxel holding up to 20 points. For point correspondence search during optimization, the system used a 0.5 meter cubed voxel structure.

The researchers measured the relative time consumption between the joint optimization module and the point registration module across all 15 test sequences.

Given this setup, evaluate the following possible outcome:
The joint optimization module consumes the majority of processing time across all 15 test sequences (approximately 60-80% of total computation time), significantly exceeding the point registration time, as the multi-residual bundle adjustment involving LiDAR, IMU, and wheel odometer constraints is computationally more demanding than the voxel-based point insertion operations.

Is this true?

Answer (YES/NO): NO